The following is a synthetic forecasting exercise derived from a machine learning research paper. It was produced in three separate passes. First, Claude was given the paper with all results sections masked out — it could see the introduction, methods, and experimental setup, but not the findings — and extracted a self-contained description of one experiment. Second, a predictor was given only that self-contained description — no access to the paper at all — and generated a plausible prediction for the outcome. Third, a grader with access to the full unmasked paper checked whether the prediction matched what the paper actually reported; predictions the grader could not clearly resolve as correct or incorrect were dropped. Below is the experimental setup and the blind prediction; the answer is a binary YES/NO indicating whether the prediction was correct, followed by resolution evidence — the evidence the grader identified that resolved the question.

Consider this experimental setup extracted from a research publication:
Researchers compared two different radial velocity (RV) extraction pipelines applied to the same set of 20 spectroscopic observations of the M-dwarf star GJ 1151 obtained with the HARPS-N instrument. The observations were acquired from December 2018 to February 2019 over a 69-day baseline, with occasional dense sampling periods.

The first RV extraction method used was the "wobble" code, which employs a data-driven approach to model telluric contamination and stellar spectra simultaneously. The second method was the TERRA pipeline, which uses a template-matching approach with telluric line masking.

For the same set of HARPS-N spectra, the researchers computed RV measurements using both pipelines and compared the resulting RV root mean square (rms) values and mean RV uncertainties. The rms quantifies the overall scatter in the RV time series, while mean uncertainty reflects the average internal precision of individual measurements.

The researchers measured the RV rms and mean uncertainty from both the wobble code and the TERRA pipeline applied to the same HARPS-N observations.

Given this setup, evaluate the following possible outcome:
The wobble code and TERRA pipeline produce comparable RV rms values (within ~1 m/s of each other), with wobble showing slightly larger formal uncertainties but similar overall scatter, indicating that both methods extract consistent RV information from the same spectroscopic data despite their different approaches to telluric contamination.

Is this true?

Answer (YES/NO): NO